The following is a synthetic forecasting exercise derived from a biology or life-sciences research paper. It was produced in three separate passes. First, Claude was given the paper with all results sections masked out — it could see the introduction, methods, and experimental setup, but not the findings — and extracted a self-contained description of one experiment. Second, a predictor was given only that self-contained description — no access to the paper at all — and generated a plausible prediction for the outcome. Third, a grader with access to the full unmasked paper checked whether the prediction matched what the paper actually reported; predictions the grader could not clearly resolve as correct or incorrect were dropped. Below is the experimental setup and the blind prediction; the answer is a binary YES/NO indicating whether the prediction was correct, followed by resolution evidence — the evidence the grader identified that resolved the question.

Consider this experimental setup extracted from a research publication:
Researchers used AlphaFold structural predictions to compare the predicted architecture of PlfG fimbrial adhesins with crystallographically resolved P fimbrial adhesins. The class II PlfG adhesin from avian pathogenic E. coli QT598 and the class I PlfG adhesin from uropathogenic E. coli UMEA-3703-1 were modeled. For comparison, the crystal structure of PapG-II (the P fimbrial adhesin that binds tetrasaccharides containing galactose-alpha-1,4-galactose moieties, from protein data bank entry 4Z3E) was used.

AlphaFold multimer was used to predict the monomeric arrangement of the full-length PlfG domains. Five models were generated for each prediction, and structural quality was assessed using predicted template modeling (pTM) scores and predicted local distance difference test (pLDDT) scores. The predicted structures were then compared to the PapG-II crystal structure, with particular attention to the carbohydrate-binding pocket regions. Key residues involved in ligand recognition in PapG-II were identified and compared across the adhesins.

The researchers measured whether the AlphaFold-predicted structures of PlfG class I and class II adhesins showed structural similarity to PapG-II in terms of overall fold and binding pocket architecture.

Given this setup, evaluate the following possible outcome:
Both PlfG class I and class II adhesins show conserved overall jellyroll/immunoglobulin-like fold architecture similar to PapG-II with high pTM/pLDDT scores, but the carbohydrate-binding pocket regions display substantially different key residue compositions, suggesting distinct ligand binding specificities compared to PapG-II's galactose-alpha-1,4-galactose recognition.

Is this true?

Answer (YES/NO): NO